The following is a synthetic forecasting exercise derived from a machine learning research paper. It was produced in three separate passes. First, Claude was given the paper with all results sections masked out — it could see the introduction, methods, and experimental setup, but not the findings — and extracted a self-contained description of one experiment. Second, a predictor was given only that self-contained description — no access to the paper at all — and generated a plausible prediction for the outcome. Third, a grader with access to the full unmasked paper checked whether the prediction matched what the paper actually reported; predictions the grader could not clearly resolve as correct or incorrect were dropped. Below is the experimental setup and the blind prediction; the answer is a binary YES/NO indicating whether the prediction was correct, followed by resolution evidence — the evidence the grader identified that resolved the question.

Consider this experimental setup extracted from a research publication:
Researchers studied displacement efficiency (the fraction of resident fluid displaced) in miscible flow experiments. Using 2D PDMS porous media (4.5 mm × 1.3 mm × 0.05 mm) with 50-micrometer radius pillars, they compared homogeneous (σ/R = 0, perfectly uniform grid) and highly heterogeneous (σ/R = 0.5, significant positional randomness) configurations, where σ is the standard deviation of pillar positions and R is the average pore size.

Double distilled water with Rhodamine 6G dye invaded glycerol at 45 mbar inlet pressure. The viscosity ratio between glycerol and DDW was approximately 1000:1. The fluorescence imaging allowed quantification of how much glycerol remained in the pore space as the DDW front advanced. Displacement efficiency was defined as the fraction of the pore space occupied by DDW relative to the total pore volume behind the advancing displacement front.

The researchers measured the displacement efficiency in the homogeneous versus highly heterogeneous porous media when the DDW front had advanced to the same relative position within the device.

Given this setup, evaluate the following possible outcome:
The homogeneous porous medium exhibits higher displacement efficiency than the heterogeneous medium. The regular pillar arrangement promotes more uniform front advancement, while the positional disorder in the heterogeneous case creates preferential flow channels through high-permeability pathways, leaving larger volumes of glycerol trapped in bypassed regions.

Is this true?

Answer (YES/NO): YES